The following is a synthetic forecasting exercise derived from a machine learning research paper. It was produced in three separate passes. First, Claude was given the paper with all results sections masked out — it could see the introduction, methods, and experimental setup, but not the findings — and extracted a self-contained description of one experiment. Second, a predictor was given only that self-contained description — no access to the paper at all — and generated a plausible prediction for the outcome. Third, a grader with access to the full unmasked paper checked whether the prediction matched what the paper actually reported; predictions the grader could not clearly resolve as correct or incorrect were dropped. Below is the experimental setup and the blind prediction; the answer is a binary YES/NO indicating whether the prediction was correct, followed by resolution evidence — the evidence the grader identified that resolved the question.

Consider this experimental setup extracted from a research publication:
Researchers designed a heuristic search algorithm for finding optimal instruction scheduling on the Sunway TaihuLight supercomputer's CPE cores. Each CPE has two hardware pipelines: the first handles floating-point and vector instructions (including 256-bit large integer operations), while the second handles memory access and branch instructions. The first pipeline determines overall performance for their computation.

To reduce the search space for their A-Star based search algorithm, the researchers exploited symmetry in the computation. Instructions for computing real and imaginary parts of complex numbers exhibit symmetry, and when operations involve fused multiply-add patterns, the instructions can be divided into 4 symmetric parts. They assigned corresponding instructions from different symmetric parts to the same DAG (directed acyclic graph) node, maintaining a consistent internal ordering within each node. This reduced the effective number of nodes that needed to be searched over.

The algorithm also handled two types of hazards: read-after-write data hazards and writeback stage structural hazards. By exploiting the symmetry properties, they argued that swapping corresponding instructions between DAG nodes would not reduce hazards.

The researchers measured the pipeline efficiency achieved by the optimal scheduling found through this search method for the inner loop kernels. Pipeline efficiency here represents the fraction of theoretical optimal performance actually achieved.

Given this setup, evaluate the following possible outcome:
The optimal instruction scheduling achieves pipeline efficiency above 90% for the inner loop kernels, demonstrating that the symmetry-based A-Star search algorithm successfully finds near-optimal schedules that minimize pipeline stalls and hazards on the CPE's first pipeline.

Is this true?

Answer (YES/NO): NO